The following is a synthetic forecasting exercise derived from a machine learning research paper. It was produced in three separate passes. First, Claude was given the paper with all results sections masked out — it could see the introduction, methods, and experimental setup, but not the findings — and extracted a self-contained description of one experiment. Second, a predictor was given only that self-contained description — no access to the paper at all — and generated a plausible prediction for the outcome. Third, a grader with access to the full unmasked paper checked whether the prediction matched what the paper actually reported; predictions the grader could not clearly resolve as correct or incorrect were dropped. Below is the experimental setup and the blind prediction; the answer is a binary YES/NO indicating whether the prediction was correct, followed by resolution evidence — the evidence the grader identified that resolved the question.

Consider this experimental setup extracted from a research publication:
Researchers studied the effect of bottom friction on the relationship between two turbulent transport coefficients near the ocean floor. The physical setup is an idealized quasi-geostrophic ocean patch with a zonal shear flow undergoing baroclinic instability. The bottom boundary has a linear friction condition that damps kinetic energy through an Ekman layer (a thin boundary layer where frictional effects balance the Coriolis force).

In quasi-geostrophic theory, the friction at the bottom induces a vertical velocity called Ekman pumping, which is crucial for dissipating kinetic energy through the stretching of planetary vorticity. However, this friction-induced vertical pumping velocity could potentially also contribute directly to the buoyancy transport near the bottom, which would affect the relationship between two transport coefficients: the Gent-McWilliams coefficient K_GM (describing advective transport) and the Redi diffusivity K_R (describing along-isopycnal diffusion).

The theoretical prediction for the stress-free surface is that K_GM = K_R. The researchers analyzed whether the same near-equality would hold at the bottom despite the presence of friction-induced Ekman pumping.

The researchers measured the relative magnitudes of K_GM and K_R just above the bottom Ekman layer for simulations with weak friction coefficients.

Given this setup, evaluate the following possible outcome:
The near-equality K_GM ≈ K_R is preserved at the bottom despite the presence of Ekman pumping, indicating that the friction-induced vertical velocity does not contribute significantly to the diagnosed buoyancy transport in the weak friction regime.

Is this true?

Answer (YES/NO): YES